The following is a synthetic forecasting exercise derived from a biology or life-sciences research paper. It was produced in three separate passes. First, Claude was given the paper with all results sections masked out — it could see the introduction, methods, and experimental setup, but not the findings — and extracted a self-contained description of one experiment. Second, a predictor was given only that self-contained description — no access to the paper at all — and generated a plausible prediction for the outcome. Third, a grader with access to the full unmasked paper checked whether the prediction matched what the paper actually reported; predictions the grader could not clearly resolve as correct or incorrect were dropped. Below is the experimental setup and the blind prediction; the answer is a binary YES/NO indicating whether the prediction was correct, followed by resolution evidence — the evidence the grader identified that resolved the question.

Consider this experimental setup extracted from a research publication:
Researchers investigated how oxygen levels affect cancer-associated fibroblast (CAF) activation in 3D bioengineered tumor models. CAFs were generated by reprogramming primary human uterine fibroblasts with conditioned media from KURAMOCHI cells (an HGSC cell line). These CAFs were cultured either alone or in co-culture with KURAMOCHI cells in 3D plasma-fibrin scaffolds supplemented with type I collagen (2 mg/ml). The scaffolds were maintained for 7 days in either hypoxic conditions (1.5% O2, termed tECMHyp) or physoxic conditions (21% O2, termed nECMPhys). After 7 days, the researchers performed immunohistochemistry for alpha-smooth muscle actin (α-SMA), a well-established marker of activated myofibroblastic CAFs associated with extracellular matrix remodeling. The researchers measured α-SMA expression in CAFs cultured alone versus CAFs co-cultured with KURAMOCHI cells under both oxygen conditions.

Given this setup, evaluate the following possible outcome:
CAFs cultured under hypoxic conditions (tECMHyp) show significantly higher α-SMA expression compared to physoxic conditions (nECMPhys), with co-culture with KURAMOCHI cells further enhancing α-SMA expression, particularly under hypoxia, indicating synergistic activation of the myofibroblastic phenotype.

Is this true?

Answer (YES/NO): NO